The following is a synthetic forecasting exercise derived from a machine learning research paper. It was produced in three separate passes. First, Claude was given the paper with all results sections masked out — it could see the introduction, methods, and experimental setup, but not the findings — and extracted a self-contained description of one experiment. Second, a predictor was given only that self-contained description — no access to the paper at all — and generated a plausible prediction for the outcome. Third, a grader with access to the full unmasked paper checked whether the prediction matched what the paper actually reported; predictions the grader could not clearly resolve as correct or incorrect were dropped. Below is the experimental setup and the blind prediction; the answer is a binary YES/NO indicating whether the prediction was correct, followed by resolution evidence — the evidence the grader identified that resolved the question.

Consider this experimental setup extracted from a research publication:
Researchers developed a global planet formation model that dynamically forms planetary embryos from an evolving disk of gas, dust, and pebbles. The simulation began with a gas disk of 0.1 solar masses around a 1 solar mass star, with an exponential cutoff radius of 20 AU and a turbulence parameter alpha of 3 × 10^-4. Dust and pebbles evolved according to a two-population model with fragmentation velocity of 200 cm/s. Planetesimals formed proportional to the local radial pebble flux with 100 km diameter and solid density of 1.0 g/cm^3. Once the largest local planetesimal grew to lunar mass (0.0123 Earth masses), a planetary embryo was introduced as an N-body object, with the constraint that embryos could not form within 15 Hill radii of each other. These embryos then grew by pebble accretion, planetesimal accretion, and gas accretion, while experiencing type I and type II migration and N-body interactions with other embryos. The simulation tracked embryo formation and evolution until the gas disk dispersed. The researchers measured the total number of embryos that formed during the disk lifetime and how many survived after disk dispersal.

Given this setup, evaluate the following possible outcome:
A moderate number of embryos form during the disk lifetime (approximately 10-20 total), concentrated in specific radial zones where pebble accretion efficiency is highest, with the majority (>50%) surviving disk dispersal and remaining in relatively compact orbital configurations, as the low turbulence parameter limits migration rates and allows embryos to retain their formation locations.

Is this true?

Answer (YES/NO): NO